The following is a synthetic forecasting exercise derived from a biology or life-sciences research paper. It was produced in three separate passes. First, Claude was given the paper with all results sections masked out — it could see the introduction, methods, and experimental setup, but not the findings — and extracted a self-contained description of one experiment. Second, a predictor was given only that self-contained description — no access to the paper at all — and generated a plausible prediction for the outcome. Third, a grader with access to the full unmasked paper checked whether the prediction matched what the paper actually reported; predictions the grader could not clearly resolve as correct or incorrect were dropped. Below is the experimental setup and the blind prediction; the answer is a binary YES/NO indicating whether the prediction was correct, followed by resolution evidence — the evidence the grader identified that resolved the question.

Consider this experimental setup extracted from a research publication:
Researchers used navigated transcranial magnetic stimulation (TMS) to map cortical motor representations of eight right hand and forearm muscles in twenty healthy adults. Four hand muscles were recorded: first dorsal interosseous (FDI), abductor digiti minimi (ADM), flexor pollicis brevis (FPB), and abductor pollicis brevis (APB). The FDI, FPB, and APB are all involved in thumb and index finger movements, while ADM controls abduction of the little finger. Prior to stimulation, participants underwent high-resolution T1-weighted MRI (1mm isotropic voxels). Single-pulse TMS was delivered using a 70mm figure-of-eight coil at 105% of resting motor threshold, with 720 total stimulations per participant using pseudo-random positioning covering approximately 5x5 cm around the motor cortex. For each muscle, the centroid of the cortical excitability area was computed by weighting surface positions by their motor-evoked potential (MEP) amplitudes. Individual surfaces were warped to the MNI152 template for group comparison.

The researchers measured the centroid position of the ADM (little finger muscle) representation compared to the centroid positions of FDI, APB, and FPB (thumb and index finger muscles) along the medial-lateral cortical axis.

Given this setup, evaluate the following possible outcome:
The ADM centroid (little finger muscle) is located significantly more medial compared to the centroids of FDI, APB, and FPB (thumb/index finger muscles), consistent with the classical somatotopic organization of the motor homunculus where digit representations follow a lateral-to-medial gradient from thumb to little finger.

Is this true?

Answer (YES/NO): YES